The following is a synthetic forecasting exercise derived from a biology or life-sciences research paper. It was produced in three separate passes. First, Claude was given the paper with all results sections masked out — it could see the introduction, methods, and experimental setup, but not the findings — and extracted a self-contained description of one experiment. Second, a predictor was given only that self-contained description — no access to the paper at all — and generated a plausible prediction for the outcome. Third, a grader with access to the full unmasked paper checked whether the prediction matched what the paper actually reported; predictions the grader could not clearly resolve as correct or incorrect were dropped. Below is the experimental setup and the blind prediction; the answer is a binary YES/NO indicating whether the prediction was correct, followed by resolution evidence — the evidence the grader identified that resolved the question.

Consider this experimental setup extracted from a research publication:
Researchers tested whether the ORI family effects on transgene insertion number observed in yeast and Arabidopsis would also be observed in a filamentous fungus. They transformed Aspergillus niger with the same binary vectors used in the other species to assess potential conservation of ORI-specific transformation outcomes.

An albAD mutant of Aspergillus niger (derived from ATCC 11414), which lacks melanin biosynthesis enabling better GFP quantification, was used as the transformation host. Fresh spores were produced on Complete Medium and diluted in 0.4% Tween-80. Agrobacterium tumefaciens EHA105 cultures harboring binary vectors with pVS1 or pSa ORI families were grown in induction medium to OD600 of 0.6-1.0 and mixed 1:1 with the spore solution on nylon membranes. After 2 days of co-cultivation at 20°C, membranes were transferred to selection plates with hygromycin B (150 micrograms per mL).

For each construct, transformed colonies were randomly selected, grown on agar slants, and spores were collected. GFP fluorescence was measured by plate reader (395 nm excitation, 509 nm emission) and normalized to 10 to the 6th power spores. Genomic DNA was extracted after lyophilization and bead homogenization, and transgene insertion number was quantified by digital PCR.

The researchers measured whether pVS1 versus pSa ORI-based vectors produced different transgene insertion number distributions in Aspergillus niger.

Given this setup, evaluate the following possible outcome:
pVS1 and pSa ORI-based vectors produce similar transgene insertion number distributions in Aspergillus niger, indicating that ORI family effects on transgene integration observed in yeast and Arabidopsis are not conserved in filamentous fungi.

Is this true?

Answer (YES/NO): NO